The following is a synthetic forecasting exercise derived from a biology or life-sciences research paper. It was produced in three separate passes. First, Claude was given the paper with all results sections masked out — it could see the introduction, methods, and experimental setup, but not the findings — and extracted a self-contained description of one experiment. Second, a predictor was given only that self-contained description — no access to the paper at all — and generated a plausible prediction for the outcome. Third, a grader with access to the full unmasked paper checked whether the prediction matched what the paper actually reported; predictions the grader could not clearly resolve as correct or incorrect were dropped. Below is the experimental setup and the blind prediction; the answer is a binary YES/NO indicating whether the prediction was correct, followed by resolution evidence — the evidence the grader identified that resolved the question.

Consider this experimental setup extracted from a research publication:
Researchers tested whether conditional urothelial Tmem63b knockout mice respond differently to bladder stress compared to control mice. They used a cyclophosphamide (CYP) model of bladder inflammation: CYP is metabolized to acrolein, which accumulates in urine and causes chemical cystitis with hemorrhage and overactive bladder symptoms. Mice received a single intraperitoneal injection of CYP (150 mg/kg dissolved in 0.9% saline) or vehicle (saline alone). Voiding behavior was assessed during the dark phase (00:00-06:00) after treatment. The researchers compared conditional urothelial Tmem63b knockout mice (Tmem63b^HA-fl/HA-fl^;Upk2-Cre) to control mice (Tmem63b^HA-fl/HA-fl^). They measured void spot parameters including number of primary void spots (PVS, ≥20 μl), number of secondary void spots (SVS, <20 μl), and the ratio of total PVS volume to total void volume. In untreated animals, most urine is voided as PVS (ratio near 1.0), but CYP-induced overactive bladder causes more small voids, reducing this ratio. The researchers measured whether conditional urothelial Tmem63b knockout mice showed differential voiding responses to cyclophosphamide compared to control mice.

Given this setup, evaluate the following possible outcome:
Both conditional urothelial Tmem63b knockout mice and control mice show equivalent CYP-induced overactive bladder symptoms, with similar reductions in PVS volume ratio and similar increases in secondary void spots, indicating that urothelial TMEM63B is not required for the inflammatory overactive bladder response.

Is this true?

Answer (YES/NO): YES